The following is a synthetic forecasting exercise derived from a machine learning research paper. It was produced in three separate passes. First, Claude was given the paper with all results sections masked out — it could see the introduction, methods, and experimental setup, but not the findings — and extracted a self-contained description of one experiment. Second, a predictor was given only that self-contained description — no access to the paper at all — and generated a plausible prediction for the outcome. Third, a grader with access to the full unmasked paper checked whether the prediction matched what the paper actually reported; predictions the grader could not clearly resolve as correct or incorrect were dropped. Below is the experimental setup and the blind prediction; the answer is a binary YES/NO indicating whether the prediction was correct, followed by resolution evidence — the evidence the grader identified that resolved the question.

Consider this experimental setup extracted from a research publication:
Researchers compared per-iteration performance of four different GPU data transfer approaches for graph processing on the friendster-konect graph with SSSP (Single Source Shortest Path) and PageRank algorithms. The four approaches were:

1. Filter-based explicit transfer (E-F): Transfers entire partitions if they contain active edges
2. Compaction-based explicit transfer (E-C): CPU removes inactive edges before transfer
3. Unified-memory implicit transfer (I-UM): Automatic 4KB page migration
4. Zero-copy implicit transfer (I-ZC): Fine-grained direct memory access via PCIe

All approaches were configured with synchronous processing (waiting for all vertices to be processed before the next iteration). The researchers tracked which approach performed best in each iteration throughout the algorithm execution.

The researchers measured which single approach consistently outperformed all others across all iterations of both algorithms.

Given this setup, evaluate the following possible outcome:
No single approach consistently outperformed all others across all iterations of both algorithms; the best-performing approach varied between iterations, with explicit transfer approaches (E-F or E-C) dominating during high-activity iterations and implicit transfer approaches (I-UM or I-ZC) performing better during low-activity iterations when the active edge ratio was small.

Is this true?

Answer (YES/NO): YES